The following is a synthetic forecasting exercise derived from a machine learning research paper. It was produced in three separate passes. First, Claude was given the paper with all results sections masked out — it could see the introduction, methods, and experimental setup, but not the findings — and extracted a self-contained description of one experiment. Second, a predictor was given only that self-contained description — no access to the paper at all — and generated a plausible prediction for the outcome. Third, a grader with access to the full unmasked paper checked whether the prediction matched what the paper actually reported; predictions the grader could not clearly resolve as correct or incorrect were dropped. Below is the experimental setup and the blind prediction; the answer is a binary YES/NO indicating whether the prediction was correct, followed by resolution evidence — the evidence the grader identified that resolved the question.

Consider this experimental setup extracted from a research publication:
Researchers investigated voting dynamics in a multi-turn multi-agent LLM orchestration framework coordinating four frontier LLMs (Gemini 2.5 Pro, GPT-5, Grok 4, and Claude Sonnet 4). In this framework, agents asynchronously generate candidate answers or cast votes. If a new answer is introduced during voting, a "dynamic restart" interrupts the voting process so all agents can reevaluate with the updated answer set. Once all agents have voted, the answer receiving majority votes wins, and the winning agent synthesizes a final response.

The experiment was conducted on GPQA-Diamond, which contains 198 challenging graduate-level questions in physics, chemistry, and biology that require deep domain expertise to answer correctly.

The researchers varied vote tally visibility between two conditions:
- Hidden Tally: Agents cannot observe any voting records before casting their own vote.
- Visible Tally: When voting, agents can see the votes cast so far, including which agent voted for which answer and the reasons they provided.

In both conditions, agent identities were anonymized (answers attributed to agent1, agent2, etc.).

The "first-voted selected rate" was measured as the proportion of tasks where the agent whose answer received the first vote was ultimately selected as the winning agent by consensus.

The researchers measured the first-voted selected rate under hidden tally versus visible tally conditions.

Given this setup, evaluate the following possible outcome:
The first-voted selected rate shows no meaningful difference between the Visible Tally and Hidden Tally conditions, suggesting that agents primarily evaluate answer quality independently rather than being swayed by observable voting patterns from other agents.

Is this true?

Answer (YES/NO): NO